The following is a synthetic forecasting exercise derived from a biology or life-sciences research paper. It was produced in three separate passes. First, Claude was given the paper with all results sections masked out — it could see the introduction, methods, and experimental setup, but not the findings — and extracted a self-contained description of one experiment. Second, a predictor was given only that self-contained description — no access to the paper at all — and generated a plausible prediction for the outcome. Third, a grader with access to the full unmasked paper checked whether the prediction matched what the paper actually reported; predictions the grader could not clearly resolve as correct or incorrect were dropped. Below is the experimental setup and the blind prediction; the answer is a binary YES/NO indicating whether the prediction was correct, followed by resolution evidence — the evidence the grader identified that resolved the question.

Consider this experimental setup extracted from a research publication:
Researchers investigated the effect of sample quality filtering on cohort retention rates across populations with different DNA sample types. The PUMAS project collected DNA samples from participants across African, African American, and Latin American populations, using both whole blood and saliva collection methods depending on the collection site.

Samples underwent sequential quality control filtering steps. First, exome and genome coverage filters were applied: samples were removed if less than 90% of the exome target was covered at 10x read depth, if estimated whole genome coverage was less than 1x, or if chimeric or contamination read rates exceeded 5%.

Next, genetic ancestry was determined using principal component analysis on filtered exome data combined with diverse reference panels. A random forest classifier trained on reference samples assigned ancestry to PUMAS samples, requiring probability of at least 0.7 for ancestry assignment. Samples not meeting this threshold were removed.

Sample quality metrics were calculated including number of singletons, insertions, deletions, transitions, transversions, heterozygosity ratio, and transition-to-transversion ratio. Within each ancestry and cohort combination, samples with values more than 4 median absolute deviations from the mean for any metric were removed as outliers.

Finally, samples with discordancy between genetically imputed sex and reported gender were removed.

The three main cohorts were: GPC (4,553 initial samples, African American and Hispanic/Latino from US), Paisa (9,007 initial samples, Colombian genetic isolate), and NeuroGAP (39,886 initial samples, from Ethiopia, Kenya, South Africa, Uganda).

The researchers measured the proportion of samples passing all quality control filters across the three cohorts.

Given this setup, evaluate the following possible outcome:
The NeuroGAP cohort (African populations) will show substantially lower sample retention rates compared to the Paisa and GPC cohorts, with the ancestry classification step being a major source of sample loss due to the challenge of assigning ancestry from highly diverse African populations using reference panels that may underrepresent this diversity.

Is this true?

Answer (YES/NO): NO